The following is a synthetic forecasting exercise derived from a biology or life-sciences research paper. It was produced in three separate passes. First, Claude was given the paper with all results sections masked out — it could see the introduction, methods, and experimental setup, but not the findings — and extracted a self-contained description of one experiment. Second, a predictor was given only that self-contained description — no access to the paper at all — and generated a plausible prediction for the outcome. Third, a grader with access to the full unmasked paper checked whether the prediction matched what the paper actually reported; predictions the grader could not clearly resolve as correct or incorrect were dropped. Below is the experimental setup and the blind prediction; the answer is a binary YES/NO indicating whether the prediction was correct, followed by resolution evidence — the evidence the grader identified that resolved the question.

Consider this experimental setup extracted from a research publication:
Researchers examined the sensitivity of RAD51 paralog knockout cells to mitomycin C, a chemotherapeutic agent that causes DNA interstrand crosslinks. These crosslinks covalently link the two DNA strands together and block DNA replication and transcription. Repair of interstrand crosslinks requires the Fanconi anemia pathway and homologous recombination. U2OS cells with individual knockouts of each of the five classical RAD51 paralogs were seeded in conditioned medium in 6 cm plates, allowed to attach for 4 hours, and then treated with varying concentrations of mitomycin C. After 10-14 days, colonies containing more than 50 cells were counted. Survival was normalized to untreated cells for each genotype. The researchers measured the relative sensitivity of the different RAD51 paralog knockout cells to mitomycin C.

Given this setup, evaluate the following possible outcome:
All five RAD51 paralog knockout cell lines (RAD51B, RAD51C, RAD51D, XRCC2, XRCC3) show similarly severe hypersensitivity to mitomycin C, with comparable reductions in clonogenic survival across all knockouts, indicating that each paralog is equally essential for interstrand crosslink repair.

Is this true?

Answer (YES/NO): NO